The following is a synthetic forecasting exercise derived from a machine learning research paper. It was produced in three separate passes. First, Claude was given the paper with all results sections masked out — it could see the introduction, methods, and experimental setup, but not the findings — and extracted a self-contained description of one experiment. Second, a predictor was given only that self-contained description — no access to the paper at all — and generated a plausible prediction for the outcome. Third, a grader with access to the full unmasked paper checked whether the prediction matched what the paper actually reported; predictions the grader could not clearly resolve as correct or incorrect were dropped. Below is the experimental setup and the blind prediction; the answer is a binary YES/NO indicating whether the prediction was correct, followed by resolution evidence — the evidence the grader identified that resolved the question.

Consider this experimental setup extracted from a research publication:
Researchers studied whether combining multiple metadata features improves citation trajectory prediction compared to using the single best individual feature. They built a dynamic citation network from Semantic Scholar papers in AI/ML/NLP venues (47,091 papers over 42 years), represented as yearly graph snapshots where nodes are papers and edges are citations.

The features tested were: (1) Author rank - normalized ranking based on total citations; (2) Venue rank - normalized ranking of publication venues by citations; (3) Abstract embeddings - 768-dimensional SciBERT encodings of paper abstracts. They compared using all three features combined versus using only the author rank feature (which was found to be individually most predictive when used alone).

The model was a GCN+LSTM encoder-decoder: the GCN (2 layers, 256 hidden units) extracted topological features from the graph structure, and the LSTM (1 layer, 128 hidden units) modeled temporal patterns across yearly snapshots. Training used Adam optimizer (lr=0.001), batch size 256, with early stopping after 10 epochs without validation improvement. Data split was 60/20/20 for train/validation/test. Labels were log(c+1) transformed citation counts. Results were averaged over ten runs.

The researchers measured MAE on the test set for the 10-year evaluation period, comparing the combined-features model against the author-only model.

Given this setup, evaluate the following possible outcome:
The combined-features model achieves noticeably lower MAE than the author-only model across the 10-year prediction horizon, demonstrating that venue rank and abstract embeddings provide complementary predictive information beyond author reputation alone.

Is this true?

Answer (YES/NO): NO